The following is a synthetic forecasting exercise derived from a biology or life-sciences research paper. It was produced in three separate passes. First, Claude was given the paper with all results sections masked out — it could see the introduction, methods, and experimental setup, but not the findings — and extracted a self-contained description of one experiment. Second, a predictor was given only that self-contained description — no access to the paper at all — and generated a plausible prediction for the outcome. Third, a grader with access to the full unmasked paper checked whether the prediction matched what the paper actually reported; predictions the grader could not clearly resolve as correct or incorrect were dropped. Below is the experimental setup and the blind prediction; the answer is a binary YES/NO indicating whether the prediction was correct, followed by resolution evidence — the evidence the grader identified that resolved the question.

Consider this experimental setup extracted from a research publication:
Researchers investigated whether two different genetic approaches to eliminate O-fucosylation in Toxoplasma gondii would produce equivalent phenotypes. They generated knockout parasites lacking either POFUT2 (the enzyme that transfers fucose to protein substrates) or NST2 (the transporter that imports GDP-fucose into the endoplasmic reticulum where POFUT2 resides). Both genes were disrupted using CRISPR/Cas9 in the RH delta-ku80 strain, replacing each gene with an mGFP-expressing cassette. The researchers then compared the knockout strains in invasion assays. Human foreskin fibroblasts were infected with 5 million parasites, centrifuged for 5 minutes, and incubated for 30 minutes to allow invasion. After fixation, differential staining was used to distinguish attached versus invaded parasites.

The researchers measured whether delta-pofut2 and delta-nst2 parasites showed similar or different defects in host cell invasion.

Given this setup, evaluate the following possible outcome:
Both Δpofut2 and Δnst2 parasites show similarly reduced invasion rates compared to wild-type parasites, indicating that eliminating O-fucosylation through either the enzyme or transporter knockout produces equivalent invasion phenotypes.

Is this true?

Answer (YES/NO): YES